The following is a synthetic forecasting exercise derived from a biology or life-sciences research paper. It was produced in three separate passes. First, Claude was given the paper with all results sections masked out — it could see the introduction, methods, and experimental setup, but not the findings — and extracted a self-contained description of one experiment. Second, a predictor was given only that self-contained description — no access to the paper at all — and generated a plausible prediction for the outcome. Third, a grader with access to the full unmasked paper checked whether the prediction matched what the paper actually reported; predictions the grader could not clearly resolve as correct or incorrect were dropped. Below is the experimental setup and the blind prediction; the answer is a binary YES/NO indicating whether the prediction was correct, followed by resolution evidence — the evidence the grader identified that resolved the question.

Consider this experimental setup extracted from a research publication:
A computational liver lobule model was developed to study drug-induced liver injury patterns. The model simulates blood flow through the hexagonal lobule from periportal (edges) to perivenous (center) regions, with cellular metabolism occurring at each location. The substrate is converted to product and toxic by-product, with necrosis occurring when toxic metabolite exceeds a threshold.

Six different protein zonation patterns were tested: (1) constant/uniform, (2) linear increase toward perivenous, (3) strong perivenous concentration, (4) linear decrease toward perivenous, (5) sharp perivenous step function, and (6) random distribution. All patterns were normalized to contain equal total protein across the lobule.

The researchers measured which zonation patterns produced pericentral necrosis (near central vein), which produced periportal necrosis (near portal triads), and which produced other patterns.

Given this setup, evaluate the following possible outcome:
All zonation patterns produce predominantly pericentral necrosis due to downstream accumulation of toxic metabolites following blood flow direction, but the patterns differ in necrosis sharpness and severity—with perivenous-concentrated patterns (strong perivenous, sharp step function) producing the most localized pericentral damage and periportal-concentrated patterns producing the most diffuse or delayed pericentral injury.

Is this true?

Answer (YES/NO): NO